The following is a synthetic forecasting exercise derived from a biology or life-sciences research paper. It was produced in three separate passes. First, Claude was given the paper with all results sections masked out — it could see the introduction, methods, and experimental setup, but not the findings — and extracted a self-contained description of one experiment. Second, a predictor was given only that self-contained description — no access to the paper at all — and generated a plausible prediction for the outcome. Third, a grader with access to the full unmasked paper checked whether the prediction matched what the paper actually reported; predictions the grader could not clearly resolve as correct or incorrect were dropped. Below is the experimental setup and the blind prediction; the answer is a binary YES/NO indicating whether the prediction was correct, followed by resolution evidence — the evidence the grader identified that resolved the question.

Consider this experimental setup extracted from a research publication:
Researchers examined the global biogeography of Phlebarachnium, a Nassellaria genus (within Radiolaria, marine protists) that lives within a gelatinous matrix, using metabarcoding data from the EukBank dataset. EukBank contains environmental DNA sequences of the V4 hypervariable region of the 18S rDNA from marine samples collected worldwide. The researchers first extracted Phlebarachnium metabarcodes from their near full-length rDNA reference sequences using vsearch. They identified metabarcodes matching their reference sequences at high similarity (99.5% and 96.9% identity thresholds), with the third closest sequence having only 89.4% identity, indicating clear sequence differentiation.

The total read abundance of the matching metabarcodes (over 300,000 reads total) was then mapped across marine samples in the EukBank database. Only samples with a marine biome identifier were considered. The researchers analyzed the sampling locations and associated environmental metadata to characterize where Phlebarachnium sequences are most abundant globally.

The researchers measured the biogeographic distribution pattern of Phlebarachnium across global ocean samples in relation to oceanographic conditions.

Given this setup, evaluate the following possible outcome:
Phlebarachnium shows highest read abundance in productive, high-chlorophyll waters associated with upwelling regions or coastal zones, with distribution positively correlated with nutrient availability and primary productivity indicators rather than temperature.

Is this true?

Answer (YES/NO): NO